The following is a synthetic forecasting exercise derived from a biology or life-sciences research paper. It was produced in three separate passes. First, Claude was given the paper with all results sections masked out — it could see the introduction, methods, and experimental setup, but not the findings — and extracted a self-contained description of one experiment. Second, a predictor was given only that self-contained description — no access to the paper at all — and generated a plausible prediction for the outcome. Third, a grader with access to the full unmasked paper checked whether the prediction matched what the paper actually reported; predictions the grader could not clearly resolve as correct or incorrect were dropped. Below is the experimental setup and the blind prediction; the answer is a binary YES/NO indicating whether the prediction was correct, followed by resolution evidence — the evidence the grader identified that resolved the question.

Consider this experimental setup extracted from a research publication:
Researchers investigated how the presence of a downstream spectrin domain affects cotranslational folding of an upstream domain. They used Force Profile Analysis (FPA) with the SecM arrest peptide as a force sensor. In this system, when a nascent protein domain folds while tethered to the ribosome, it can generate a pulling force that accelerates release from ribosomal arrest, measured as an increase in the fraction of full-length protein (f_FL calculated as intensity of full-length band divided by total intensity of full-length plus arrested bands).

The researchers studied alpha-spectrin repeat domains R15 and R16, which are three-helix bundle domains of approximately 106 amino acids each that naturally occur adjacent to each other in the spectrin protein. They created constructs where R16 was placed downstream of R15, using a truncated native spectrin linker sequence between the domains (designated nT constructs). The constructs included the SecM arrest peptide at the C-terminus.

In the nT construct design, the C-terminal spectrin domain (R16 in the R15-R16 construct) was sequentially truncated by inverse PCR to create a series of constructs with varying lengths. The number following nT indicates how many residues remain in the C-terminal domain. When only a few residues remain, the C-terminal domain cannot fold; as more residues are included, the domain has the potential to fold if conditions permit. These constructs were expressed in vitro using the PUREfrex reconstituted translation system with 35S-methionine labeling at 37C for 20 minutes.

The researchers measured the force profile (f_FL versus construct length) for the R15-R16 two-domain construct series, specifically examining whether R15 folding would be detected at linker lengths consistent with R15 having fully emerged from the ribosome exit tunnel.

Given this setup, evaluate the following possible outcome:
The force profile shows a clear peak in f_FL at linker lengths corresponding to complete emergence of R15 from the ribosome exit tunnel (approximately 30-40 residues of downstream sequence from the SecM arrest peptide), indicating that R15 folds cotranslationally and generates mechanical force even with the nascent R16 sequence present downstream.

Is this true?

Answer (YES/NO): YES